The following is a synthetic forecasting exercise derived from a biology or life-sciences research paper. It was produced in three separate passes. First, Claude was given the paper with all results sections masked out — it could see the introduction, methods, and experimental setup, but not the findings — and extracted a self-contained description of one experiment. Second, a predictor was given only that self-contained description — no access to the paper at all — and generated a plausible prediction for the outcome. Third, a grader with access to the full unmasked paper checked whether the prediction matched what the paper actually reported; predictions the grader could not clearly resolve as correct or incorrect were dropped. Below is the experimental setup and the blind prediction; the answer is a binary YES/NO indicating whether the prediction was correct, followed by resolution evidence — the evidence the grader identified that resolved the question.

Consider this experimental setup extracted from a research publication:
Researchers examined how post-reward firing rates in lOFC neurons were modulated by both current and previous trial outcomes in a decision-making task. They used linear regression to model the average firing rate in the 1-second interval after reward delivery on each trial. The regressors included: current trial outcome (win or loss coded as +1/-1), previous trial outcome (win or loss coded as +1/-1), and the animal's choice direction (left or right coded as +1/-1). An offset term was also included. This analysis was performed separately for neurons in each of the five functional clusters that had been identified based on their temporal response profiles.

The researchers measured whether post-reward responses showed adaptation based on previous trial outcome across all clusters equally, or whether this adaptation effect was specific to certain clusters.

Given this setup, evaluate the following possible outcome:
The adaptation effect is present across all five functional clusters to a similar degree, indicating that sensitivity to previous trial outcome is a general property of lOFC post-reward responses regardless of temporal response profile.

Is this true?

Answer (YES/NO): YES